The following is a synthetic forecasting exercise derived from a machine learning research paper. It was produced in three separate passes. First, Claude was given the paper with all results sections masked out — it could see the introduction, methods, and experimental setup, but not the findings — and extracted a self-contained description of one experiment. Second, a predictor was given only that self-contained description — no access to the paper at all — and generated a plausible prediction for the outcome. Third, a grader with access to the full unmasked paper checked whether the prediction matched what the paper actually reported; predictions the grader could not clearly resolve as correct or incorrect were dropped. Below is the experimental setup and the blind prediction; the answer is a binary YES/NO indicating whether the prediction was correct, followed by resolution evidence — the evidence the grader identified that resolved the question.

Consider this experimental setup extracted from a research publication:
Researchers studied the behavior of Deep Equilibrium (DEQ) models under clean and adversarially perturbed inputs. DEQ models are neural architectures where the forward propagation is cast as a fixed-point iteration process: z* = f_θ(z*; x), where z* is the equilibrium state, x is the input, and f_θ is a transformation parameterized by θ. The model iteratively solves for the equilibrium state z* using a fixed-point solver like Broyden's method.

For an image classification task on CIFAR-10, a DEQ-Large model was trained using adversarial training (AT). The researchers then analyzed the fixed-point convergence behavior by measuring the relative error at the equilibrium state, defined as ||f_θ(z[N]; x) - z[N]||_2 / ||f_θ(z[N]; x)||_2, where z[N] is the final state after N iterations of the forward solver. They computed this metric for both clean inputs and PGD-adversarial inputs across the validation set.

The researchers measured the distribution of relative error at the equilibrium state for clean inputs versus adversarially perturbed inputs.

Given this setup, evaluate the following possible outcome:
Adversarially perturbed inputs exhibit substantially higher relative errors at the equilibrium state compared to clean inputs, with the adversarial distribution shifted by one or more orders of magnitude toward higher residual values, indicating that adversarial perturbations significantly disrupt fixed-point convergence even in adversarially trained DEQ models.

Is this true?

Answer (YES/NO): NO